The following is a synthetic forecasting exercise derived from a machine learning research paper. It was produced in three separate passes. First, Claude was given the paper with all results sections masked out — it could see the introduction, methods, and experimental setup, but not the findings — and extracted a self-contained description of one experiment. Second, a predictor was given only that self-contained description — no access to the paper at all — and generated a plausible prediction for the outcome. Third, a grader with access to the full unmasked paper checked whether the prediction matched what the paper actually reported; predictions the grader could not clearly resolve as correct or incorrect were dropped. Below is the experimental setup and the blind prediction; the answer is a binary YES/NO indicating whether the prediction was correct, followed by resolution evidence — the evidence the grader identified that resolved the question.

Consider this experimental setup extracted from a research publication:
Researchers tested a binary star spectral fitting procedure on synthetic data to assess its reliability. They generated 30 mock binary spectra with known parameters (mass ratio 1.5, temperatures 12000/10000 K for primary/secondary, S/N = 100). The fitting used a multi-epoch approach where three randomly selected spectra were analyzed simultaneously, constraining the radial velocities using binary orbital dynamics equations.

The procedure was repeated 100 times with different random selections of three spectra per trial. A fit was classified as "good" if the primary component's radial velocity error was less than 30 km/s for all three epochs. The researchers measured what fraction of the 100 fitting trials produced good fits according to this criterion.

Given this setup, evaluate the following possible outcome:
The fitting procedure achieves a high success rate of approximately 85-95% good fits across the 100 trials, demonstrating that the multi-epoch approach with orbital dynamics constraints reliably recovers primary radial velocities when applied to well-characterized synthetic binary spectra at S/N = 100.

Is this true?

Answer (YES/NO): YES